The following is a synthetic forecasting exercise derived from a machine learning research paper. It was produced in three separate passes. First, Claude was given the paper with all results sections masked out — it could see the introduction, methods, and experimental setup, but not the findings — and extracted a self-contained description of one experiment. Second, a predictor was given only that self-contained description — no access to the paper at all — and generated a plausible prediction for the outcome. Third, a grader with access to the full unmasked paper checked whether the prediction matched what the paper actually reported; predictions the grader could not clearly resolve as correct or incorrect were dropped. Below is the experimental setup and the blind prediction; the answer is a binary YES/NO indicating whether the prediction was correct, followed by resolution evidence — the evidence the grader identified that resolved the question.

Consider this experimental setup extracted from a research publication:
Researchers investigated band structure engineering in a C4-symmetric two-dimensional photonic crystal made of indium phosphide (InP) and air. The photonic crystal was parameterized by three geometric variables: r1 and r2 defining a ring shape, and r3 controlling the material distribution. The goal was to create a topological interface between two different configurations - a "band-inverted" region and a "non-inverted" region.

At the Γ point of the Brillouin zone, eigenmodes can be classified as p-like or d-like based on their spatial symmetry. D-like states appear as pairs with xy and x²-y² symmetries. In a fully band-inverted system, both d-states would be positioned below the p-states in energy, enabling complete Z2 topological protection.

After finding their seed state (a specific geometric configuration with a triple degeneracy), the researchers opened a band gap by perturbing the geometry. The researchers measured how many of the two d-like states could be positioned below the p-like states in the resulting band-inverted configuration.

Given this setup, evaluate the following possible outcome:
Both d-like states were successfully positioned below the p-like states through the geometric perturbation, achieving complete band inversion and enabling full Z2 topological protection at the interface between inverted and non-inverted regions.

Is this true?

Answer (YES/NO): NO